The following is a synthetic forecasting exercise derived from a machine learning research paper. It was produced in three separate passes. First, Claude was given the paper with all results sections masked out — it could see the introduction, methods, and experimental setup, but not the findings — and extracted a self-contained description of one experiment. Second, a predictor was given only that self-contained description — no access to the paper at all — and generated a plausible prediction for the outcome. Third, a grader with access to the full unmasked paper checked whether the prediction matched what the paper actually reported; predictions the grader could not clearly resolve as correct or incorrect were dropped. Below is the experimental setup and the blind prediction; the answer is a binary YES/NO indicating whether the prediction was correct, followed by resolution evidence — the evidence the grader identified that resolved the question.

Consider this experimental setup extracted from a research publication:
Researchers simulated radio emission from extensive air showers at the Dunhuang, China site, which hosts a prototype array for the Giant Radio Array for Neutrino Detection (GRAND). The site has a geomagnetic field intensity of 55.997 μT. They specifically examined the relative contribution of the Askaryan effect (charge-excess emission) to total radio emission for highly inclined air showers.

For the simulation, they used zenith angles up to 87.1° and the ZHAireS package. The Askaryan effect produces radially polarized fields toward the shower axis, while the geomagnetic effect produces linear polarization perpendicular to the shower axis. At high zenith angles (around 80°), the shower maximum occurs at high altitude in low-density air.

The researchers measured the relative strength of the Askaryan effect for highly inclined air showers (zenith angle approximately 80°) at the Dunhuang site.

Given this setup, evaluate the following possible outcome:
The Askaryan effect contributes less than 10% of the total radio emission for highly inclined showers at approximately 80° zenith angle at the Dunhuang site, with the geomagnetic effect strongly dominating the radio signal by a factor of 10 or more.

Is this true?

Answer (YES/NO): YES